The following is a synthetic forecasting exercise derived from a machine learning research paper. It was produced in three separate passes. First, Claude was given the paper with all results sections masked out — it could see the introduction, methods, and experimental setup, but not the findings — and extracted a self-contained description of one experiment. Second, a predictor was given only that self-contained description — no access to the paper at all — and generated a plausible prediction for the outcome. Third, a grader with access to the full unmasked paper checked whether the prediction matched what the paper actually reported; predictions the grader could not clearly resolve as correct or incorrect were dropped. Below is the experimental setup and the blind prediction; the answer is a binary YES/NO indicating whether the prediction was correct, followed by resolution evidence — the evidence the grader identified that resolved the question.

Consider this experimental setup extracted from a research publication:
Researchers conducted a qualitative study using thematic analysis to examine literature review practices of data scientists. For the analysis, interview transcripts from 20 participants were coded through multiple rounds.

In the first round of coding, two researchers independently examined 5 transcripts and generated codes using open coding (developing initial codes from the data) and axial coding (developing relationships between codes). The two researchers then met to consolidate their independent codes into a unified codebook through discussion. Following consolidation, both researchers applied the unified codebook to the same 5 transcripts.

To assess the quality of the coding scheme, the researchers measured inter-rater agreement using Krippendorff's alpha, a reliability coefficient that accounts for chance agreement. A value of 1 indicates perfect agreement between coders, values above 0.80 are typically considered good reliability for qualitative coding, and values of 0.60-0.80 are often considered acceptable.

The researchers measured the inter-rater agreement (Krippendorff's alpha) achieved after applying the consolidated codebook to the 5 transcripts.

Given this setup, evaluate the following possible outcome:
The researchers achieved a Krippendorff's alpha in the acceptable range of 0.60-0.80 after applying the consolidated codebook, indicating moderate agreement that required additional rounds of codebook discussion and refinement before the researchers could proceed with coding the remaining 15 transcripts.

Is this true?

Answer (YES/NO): NO